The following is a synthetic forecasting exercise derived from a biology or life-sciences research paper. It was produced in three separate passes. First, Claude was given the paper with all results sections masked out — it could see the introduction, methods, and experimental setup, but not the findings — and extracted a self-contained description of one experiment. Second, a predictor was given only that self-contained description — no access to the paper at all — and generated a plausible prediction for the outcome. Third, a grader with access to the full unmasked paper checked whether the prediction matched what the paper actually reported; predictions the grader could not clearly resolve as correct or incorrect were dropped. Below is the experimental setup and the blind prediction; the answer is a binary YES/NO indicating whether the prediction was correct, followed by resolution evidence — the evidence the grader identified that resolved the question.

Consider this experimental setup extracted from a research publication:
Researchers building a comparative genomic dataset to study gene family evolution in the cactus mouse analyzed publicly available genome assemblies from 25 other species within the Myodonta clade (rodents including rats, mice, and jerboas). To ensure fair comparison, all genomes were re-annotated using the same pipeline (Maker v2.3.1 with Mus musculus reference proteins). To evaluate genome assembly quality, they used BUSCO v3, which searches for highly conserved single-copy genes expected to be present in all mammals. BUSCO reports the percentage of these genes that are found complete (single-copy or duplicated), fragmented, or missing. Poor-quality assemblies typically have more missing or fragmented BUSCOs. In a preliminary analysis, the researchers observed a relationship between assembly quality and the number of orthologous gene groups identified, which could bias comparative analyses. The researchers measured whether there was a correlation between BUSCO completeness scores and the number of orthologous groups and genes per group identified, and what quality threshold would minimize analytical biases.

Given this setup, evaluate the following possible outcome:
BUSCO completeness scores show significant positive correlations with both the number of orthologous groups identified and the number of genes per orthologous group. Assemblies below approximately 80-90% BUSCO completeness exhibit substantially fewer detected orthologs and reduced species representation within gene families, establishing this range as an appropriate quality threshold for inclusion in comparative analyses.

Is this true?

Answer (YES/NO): NO